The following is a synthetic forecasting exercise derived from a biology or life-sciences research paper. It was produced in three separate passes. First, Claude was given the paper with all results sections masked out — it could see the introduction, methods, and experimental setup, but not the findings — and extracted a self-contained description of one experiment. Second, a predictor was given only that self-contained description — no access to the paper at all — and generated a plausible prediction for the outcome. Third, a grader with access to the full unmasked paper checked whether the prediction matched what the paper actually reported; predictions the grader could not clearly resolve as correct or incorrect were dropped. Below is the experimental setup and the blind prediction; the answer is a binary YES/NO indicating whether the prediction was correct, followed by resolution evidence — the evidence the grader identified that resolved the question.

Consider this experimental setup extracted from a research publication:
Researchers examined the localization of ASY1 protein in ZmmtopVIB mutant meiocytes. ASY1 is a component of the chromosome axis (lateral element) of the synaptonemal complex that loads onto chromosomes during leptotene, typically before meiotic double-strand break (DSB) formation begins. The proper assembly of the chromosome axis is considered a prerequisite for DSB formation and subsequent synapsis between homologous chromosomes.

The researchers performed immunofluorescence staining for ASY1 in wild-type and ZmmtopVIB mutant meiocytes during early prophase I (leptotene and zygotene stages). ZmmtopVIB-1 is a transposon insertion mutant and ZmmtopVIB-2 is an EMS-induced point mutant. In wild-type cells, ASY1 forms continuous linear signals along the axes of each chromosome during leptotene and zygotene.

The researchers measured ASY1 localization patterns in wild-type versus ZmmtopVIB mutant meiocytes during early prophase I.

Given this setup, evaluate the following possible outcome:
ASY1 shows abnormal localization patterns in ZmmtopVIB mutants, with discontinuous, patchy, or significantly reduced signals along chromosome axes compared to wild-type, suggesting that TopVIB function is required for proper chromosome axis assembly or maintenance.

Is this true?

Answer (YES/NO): NO